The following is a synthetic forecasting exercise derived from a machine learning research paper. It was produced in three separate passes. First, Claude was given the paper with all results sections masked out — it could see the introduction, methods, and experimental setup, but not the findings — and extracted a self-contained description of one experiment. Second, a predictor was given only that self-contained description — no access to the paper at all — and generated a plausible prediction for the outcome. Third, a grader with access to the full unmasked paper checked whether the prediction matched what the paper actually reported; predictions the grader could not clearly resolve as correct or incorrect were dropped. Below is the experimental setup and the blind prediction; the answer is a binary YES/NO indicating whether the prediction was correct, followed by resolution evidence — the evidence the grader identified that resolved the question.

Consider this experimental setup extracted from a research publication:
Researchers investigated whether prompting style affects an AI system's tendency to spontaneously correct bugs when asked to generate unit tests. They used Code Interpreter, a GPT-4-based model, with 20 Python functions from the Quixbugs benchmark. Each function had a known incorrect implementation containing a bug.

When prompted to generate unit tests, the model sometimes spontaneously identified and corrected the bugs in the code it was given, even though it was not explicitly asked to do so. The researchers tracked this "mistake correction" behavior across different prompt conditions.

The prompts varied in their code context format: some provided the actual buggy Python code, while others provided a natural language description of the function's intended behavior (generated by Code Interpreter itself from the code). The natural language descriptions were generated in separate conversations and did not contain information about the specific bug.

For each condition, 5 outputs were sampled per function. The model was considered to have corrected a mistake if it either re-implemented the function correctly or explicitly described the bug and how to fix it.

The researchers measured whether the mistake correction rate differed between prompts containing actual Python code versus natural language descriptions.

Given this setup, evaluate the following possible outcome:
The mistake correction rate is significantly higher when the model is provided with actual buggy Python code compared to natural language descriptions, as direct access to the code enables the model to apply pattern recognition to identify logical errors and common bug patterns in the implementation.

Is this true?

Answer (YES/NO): NO